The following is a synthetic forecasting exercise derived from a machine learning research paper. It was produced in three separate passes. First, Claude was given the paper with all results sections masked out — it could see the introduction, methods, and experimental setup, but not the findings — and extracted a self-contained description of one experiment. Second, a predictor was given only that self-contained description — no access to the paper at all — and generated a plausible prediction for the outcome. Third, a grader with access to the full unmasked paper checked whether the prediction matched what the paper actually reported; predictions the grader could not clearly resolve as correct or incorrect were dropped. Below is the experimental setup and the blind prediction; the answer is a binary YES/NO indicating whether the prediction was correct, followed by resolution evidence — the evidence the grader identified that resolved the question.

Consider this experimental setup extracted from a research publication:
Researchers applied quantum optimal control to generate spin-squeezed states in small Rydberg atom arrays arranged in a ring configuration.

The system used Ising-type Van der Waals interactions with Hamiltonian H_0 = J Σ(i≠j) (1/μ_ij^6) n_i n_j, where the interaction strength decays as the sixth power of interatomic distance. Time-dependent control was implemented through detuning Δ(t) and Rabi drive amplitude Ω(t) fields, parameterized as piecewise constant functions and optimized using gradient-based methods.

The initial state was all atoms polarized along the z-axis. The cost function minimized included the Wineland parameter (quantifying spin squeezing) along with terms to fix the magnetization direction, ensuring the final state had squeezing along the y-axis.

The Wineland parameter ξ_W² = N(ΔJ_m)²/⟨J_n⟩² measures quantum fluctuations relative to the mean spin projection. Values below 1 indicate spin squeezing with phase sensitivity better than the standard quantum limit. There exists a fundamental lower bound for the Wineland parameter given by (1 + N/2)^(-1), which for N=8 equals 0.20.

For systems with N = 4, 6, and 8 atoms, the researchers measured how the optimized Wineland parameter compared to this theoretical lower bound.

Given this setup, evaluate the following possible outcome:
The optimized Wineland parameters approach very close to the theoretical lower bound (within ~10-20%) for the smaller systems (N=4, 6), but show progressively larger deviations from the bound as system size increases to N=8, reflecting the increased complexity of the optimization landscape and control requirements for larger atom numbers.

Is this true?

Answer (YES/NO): NO